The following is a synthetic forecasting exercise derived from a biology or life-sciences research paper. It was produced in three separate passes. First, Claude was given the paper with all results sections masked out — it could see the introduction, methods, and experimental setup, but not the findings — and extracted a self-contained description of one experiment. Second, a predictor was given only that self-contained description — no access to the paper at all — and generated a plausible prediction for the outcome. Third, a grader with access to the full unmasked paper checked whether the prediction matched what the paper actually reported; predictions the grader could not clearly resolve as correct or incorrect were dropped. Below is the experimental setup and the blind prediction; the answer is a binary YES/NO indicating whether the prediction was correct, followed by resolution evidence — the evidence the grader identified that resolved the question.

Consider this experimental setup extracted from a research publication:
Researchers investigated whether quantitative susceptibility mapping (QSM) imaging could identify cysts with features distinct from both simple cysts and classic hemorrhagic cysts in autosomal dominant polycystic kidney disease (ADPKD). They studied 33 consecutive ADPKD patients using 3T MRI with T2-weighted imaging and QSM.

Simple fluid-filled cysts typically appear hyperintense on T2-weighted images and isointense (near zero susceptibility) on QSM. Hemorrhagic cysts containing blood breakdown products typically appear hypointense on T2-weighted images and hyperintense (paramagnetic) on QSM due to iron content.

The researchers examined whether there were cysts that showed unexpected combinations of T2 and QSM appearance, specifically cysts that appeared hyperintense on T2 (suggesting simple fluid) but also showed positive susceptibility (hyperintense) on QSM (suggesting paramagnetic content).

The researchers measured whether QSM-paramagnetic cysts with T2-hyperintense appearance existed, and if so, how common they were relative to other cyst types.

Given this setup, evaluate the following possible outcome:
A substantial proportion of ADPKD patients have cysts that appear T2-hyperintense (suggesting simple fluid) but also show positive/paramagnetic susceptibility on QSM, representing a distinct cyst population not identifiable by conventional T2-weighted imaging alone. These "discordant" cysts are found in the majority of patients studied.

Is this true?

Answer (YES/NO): NO